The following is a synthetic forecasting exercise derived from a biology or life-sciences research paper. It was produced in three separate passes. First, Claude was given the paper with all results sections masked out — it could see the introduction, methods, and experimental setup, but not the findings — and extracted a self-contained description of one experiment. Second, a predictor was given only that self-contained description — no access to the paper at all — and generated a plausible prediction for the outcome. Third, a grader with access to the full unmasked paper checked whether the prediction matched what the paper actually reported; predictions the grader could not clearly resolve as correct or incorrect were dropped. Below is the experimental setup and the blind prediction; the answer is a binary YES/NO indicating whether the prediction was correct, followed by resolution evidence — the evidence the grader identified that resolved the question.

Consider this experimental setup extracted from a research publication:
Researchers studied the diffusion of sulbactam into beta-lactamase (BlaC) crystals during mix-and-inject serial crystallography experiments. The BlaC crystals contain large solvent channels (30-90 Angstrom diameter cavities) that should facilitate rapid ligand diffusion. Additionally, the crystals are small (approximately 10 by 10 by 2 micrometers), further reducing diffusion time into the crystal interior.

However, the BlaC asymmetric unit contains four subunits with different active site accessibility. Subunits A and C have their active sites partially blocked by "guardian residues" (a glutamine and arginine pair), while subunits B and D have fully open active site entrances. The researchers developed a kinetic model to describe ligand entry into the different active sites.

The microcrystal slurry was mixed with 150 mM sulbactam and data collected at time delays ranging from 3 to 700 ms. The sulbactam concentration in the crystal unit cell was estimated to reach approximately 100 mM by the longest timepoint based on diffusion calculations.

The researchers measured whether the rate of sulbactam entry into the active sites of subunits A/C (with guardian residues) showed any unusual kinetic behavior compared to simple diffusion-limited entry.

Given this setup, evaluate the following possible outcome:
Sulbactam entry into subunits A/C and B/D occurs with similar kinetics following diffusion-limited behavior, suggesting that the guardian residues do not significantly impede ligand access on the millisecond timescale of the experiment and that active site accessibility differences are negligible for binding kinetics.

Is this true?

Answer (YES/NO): NO